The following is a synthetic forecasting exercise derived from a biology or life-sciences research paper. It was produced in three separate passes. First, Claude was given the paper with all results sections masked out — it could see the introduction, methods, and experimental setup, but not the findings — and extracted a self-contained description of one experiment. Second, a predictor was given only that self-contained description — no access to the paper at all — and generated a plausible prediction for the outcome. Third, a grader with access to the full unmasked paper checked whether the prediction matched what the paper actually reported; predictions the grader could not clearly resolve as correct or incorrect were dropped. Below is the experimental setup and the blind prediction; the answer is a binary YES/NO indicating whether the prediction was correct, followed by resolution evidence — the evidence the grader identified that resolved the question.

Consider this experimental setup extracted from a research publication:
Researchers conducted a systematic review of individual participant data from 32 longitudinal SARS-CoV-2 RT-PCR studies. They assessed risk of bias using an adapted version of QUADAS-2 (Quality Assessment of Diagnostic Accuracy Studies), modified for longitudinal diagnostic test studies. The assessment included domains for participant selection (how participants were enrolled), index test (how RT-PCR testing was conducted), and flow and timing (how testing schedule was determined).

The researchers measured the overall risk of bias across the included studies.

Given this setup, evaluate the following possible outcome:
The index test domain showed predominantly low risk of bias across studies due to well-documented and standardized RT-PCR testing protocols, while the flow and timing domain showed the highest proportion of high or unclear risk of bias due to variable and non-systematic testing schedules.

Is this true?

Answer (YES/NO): NO